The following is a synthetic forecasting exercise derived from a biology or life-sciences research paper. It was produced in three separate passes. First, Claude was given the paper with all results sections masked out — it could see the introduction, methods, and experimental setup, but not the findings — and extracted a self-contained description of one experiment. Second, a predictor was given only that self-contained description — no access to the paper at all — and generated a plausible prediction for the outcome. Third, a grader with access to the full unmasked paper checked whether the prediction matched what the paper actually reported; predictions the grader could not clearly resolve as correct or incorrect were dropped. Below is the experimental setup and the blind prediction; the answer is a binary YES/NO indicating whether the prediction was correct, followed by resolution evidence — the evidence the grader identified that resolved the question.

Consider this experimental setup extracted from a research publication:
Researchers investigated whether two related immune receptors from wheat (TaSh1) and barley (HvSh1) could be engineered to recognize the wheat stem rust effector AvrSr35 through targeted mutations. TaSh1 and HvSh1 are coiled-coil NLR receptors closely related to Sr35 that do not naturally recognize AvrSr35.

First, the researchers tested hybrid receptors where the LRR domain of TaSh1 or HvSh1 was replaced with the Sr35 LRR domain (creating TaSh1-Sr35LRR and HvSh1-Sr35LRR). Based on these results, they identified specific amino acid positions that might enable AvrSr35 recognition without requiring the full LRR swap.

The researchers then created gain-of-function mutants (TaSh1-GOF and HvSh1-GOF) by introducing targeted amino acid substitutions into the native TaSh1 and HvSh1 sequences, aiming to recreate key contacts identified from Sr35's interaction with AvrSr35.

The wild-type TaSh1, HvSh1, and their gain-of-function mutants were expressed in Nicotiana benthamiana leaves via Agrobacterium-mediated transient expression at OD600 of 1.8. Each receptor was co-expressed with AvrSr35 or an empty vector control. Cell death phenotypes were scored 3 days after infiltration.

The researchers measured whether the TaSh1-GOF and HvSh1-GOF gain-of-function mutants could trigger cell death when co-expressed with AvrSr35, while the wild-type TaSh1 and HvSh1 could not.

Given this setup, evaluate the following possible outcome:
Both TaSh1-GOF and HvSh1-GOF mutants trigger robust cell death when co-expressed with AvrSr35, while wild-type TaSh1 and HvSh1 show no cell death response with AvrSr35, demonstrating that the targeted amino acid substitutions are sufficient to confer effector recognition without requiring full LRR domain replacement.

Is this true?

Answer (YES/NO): NO